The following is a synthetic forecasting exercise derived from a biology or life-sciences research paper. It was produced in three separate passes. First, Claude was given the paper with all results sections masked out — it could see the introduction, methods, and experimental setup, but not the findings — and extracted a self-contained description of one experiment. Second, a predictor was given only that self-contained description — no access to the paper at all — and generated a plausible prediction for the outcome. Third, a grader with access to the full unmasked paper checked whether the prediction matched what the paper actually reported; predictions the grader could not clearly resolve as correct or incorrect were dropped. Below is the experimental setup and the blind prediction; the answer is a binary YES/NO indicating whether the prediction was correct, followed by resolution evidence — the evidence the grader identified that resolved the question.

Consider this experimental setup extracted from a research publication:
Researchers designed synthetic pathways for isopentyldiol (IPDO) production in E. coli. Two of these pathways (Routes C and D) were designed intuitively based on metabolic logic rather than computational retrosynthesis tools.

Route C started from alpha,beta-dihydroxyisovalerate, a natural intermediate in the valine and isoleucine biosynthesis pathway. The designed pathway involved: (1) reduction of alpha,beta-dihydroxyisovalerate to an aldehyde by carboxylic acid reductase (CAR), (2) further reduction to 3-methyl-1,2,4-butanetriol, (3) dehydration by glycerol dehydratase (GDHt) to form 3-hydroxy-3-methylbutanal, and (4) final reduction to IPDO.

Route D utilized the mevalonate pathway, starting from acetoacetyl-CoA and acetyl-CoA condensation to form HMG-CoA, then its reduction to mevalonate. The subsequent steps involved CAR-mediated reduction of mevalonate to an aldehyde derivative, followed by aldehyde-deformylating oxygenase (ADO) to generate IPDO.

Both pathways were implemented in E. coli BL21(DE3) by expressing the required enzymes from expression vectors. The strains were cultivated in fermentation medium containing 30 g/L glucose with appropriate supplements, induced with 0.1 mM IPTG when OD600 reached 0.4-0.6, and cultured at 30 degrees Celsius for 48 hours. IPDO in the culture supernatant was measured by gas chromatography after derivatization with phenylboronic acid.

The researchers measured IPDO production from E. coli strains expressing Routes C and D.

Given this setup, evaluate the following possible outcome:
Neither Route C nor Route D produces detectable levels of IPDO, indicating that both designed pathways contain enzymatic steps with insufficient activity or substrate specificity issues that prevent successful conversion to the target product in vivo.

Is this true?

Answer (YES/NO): YES